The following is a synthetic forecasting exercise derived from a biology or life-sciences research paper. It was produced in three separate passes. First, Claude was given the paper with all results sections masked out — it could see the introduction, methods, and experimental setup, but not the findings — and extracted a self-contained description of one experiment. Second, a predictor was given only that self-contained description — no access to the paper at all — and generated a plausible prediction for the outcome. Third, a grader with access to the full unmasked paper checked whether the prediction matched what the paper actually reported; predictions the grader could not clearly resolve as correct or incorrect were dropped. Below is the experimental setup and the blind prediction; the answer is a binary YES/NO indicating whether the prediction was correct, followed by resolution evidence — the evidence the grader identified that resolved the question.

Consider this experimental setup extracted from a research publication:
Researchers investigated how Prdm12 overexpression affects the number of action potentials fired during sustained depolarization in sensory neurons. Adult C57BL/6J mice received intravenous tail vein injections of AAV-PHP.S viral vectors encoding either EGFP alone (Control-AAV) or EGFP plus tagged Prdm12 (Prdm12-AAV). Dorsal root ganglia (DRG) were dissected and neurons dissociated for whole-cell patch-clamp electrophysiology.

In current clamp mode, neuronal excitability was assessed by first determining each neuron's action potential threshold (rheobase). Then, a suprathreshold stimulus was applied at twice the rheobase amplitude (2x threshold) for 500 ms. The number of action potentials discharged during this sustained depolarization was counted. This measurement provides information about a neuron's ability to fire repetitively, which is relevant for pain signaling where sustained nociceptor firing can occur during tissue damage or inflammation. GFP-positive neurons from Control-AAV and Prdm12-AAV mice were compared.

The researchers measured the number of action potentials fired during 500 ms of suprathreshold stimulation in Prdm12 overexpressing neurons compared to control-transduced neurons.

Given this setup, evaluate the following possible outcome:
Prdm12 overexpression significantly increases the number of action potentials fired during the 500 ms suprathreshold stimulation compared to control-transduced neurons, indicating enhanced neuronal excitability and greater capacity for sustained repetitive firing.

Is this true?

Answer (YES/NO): NO